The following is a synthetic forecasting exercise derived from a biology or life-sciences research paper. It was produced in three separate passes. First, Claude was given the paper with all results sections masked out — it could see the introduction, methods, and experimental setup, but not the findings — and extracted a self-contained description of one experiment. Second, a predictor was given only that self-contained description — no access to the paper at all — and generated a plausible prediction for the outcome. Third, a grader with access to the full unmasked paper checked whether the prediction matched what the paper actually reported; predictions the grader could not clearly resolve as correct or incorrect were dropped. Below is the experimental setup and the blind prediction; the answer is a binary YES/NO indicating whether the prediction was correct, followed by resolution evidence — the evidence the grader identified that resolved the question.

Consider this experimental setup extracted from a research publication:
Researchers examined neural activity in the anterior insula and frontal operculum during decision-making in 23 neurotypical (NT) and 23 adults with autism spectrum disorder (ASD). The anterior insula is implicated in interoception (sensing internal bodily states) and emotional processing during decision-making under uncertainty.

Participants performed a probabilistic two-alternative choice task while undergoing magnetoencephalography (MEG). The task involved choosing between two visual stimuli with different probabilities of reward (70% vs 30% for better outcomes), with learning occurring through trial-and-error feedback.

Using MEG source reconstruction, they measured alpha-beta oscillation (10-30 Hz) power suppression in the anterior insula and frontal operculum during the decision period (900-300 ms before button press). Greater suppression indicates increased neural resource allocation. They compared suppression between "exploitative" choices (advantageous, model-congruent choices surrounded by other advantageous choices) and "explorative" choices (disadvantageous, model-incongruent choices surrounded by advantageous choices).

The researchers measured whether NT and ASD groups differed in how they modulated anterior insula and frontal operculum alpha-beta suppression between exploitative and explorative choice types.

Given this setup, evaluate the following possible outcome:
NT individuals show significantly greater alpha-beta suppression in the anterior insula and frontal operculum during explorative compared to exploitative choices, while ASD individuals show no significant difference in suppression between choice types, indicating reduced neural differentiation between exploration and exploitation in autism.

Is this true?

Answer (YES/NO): NO